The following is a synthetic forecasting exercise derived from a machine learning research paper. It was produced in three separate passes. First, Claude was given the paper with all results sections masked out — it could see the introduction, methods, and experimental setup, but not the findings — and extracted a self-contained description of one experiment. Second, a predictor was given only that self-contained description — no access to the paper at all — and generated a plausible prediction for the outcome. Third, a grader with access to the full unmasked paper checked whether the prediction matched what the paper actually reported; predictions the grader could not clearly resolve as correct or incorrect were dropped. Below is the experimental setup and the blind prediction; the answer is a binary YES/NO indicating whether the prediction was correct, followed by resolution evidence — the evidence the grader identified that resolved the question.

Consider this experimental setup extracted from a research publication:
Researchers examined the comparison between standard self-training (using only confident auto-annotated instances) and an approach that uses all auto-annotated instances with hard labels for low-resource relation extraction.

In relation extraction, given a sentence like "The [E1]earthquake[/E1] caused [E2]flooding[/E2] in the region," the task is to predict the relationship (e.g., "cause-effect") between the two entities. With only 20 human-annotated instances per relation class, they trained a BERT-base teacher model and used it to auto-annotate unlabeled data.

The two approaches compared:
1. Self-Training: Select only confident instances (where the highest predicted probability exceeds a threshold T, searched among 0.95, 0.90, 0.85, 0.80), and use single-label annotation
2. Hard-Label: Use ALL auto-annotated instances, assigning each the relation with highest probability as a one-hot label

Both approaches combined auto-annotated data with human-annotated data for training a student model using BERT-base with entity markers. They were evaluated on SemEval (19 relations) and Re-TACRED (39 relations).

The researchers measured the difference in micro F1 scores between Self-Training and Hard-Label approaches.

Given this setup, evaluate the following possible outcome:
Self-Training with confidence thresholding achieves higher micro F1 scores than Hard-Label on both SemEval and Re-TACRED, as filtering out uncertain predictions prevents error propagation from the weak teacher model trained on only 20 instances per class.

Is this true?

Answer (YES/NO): YES